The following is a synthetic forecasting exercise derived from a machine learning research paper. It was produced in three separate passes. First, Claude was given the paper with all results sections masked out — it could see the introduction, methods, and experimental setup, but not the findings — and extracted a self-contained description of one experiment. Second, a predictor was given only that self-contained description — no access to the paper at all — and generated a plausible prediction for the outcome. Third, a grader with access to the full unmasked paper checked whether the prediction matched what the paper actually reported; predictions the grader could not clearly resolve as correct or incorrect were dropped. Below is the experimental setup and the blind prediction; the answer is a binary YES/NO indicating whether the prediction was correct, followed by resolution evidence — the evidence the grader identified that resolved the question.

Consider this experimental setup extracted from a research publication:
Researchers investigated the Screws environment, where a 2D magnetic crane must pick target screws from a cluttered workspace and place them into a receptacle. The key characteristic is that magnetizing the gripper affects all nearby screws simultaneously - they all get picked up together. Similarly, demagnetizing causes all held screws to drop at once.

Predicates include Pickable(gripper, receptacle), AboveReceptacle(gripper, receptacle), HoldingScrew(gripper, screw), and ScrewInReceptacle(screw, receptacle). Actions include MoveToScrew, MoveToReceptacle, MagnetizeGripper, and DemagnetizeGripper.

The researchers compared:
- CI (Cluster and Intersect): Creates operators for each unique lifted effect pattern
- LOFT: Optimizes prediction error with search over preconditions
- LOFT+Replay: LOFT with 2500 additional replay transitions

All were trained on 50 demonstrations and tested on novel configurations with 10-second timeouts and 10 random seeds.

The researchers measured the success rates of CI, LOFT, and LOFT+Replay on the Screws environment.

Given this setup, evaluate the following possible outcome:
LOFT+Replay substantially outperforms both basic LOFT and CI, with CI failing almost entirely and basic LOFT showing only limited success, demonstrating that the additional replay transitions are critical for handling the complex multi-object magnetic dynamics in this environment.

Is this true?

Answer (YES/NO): NO